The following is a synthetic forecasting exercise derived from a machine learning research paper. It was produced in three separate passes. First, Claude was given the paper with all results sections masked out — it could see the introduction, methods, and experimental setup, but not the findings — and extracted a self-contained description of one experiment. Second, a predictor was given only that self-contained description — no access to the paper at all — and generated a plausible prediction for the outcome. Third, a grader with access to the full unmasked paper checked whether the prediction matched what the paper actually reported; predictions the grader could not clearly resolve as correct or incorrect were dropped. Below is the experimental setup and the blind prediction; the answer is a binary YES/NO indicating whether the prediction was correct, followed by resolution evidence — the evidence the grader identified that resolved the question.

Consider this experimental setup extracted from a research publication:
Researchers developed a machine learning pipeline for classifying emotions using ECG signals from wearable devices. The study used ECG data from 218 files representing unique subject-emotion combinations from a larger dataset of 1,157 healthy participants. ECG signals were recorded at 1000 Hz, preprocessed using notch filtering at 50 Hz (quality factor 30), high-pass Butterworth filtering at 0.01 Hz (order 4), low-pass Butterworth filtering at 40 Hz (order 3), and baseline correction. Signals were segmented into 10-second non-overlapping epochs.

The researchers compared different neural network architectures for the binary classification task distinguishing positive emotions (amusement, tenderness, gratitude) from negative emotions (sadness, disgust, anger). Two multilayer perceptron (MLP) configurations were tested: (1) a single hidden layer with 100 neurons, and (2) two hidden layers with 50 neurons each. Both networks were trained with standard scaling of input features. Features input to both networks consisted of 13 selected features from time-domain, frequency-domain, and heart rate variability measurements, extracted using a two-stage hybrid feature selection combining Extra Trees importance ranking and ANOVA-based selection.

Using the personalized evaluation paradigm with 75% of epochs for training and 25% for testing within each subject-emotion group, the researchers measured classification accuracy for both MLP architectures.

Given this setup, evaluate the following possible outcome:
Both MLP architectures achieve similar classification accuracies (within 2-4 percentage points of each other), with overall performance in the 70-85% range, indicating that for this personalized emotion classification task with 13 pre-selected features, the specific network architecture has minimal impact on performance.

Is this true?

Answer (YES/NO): NO